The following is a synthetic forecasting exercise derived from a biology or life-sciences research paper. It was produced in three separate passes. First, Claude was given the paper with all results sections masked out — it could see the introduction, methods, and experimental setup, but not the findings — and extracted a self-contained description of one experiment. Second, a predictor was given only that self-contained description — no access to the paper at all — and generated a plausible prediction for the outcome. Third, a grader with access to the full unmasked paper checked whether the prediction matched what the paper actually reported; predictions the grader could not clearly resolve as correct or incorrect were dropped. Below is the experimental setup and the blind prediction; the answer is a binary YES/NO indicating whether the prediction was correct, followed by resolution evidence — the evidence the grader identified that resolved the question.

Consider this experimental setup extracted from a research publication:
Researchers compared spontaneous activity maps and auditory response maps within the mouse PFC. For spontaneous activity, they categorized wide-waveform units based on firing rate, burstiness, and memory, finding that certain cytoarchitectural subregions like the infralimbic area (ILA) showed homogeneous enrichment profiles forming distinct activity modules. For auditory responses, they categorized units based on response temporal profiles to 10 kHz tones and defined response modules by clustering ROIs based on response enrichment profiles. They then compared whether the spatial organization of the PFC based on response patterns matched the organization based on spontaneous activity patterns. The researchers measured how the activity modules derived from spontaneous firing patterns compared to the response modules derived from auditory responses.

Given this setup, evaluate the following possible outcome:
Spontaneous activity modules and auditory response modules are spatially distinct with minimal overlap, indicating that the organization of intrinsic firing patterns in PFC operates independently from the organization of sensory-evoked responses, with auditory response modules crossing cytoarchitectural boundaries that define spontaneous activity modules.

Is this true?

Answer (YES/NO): NO